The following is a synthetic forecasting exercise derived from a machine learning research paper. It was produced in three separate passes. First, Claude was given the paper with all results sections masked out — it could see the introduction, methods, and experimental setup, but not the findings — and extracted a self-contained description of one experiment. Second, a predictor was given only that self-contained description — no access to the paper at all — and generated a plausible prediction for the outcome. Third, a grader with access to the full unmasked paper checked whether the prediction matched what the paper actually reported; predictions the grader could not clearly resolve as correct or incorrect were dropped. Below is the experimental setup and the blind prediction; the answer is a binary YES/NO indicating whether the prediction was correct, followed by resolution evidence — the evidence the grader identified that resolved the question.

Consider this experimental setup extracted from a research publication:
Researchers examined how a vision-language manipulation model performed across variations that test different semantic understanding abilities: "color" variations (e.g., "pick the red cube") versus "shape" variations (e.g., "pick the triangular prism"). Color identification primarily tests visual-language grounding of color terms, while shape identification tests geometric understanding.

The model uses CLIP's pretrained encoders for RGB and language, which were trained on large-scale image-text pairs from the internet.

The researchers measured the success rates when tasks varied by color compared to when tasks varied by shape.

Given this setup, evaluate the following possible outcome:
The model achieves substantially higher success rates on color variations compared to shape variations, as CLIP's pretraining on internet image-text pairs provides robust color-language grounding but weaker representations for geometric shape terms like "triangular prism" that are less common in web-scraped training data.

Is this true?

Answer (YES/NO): NO